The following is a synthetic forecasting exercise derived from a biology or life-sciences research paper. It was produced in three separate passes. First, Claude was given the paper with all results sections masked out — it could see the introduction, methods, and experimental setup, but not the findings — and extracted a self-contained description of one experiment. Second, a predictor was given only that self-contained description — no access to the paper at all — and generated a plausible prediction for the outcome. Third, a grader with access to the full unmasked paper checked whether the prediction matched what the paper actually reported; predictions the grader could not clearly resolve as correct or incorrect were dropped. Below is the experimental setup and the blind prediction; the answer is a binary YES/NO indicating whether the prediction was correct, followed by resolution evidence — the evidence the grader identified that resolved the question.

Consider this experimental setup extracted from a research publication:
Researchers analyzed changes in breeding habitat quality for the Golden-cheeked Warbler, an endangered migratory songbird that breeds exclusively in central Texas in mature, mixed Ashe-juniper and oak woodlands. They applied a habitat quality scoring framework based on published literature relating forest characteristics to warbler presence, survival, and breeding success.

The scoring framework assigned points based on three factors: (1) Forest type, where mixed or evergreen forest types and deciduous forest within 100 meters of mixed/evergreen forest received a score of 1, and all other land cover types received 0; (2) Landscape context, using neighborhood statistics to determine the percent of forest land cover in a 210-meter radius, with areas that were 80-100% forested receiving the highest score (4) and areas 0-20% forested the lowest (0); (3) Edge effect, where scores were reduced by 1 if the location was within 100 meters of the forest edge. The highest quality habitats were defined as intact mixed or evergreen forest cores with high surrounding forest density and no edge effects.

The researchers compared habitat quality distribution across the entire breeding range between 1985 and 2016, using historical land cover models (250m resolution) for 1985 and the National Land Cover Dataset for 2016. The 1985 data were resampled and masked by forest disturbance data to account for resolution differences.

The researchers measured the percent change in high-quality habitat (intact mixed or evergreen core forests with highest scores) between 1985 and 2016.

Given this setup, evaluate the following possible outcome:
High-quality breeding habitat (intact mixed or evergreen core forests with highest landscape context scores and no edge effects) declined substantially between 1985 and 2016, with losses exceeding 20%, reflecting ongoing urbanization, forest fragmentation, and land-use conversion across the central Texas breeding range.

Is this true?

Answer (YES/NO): YES